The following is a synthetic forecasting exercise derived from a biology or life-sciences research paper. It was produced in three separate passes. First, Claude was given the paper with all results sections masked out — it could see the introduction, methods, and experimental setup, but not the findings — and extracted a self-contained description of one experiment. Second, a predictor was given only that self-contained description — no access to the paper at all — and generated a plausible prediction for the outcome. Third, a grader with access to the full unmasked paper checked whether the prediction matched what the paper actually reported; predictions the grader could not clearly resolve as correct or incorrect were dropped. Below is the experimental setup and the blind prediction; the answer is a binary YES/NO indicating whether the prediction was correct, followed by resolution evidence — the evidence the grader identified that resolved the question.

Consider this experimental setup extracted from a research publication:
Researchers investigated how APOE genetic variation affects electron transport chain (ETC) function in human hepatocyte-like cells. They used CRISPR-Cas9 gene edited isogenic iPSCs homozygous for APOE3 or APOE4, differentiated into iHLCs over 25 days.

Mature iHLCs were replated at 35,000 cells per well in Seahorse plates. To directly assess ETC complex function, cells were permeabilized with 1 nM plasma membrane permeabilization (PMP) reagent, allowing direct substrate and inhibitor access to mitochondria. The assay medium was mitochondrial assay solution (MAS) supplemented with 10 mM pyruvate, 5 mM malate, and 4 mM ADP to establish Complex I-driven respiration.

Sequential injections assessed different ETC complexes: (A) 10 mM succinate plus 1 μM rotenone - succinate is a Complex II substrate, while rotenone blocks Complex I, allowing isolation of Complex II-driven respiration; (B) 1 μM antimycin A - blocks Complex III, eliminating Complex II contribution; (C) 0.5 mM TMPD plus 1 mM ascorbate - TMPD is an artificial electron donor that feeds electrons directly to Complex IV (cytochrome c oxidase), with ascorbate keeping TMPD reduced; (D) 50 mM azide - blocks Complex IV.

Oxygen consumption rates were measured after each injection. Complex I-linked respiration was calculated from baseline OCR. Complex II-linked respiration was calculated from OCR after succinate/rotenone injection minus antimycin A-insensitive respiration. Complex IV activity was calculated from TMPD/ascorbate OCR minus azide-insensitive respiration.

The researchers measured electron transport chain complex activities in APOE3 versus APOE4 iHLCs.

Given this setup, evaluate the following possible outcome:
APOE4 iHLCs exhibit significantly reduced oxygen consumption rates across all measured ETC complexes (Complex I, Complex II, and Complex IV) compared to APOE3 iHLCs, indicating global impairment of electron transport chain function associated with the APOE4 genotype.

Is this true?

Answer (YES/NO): NO